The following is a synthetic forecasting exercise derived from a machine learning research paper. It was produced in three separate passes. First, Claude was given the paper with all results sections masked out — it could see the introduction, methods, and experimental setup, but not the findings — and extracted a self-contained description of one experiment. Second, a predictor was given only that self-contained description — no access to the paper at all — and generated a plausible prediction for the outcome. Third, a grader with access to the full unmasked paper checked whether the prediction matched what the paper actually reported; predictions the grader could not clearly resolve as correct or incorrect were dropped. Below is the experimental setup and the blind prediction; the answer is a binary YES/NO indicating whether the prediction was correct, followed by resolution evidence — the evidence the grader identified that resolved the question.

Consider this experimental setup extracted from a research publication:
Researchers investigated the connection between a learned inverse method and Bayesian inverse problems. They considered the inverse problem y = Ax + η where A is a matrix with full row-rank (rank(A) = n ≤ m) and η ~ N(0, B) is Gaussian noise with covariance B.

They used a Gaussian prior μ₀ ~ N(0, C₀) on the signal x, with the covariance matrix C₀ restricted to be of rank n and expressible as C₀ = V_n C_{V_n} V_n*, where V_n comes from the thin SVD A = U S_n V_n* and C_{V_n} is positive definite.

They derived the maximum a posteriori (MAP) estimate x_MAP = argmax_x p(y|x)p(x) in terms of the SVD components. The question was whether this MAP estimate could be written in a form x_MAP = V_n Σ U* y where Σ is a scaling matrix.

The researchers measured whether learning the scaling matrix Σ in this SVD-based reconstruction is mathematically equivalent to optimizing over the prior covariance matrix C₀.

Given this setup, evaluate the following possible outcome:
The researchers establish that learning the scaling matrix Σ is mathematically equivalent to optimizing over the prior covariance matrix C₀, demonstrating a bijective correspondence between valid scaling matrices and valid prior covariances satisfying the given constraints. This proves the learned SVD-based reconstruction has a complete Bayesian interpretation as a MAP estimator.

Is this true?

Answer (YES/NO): YES